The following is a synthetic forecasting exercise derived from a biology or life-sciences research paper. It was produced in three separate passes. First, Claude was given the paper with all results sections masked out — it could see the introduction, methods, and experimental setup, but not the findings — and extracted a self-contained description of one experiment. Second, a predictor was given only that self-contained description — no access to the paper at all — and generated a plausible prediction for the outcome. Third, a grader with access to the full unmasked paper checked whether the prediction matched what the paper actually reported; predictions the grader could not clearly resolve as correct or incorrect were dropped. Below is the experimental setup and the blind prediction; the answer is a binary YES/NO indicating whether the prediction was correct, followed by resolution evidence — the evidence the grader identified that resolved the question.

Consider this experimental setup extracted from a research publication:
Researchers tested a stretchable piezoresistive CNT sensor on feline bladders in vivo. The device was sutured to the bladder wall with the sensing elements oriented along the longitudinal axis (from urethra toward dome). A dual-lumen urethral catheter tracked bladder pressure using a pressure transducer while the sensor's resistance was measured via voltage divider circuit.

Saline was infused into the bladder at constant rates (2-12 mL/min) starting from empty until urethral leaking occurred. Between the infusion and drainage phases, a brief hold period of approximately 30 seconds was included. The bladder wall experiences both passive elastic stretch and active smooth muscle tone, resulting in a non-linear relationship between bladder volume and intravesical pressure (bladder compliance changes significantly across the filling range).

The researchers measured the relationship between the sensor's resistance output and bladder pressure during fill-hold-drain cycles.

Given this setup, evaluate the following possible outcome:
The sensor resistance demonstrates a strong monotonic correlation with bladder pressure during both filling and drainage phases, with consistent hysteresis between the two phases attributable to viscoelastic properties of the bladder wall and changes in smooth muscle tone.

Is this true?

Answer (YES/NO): NO